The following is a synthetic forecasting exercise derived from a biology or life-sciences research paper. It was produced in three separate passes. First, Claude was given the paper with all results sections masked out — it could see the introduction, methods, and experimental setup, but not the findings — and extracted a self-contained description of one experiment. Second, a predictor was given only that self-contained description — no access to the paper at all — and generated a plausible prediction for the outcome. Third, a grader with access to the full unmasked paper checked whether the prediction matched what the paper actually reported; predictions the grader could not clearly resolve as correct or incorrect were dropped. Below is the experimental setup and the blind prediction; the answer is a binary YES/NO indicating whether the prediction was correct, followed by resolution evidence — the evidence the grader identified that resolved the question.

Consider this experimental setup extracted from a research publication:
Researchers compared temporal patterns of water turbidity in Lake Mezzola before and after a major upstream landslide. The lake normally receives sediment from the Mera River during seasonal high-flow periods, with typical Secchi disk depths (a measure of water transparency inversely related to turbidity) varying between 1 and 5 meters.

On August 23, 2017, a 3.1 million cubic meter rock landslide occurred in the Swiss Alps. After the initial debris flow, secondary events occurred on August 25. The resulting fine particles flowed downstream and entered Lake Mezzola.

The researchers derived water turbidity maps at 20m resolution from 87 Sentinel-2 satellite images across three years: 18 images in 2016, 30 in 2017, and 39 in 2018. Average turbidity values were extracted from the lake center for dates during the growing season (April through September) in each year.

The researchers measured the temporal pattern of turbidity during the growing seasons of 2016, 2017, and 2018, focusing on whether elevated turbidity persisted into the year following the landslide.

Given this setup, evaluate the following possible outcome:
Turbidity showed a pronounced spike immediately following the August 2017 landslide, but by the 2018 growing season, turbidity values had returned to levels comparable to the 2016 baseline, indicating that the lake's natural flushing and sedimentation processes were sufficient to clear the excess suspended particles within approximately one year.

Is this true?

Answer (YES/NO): YES